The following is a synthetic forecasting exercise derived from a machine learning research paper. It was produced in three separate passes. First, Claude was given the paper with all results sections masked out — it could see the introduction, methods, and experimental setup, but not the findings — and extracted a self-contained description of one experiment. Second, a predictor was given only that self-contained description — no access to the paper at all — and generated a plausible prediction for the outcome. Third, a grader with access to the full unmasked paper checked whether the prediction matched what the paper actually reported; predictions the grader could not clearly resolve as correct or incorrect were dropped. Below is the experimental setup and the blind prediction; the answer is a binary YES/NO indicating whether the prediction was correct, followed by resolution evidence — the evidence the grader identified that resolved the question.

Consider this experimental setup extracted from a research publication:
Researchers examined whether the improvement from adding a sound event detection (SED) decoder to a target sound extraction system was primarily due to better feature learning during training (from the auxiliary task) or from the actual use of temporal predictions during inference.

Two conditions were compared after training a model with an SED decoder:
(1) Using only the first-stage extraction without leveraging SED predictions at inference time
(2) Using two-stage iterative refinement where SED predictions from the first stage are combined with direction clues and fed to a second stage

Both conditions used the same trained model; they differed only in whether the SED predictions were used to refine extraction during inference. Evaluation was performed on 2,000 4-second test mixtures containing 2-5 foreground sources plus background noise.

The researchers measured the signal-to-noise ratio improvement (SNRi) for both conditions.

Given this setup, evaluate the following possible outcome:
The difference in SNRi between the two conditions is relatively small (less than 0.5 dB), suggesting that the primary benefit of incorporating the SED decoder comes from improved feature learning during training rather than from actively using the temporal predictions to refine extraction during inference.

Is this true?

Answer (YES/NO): NO